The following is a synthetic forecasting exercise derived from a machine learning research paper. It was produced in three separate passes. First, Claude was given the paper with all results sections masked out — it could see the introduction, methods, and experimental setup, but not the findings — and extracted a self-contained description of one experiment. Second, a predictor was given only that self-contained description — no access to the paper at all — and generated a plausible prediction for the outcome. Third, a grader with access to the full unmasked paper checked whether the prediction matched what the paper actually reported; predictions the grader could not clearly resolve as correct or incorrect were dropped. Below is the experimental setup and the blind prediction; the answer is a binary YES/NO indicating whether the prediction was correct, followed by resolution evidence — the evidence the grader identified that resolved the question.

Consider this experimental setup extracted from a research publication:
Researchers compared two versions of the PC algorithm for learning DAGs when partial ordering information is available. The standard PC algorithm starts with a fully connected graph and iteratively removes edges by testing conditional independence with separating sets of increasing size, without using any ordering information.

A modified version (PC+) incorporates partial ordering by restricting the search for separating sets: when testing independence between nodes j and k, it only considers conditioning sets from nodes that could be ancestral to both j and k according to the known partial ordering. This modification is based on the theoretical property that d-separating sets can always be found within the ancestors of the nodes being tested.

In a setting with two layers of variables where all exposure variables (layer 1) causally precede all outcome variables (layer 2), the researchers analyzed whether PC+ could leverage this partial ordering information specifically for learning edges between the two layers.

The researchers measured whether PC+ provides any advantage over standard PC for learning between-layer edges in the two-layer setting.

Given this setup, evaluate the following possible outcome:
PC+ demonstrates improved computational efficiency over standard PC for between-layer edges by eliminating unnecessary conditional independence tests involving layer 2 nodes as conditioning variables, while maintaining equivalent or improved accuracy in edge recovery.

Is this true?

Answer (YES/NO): NO